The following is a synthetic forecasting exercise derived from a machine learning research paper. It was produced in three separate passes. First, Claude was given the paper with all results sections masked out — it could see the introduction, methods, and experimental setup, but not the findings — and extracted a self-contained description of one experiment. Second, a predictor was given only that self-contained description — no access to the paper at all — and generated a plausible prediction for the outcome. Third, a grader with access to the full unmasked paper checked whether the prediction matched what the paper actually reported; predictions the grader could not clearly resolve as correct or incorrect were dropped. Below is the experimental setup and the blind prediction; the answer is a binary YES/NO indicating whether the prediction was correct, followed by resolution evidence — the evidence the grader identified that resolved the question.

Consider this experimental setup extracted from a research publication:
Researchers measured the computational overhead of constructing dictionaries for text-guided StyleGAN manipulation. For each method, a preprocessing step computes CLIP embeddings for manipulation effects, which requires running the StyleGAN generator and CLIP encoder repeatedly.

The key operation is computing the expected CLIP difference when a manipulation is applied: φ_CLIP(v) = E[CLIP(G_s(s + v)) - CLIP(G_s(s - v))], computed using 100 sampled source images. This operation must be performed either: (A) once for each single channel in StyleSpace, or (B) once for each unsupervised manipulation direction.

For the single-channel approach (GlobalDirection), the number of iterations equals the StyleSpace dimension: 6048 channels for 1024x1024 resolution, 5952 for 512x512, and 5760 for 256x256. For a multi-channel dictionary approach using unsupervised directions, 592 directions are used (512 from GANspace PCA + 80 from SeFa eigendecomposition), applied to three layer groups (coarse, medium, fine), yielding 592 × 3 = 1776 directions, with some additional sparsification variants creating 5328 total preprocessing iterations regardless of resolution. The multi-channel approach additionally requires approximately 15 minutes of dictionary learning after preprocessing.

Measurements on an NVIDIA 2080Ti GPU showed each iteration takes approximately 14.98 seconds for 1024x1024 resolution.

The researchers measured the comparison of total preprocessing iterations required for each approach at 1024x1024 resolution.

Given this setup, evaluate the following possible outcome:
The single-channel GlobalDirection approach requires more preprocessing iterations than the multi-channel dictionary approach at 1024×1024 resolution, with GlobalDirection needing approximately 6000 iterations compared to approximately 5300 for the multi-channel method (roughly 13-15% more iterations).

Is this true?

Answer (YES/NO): YES